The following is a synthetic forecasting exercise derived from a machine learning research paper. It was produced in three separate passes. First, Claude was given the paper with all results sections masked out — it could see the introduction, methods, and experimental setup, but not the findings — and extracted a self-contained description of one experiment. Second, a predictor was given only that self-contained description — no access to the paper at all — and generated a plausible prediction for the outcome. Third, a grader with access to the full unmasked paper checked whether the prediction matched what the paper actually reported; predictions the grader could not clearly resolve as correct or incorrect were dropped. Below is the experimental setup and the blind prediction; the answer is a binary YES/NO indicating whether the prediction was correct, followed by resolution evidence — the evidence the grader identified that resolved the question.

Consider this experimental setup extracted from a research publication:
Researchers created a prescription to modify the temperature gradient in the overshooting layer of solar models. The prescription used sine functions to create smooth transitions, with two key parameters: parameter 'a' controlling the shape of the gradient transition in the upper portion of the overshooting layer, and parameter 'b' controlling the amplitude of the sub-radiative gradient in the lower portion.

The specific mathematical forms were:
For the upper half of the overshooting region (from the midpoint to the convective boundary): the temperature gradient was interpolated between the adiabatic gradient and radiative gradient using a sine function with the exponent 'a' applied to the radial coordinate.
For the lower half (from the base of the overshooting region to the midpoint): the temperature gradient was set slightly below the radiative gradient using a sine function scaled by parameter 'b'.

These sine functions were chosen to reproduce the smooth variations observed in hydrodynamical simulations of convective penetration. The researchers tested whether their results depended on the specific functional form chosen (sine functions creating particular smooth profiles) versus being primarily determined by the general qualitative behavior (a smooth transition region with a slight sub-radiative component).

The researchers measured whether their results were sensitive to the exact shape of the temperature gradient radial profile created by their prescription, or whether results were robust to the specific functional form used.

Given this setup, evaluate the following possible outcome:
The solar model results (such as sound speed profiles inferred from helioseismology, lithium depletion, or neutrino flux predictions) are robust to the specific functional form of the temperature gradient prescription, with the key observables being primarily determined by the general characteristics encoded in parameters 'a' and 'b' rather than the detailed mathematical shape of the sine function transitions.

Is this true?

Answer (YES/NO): NO